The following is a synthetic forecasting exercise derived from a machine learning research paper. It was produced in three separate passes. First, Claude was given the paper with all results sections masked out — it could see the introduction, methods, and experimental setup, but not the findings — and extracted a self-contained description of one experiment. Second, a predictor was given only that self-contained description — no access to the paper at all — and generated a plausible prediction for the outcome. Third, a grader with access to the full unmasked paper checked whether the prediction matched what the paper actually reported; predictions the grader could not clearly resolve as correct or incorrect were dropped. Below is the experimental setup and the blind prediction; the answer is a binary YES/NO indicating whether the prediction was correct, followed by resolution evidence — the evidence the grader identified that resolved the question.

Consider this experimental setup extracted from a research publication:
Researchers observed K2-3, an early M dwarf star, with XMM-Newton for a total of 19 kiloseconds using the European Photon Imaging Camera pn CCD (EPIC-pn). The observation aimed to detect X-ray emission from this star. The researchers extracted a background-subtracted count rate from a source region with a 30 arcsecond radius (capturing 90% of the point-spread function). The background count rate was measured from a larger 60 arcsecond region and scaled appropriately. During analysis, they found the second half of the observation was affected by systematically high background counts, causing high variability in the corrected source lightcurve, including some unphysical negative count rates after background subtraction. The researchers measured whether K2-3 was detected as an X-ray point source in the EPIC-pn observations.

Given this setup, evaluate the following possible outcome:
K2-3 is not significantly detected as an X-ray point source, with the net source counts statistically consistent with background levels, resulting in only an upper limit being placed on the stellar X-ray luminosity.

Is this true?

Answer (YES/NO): YES